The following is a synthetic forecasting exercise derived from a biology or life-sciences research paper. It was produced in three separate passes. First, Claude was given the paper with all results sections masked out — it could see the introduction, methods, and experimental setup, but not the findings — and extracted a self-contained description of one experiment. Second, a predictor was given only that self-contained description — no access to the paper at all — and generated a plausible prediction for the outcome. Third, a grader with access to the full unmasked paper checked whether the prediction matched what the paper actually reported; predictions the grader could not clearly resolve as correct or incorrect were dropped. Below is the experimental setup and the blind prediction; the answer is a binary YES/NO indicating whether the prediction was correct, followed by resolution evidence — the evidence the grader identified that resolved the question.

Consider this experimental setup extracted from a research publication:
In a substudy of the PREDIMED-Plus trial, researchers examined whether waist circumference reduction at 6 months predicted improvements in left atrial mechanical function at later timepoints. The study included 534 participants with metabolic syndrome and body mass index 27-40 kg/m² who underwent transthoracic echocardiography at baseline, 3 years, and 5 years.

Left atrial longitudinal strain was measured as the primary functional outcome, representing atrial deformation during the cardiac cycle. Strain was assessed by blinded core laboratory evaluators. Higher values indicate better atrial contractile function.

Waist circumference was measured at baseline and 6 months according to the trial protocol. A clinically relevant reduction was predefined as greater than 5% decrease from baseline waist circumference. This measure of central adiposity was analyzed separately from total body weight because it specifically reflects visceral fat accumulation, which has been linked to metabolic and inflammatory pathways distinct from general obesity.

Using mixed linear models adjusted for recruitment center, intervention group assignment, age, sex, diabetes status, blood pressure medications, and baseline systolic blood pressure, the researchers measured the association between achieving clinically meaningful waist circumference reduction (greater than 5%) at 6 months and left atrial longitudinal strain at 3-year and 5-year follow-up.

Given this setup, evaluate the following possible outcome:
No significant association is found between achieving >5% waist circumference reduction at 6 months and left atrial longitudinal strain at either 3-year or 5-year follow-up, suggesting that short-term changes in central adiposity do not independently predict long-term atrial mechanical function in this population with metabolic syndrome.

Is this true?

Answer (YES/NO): NO